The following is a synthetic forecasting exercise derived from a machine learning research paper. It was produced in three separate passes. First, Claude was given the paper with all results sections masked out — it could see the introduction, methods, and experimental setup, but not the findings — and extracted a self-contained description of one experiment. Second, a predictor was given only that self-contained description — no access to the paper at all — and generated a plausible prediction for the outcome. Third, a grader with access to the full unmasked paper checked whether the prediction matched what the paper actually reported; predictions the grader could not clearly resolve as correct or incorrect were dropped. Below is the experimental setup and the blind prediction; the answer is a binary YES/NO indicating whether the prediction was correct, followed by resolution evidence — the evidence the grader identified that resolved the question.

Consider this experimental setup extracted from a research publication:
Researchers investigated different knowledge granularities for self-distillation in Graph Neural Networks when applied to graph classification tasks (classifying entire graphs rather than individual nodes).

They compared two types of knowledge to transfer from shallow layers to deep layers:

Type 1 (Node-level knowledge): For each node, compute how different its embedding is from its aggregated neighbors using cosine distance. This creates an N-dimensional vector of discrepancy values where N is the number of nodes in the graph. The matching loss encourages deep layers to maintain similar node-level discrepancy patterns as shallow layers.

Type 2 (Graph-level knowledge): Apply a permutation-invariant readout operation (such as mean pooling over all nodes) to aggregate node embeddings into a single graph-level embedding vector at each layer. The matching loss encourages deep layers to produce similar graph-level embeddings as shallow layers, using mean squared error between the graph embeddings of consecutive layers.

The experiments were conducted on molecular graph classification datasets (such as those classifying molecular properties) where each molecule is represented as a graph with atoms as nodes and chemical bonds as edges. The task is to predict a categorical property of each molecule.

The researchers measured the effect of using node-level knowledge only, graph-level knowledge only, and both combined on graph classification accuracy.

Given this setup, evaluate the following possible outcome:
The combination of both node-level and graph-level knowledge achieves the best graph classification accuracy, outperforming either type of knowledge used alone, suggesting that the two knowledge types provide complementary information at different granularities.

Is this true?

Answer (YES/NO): YES